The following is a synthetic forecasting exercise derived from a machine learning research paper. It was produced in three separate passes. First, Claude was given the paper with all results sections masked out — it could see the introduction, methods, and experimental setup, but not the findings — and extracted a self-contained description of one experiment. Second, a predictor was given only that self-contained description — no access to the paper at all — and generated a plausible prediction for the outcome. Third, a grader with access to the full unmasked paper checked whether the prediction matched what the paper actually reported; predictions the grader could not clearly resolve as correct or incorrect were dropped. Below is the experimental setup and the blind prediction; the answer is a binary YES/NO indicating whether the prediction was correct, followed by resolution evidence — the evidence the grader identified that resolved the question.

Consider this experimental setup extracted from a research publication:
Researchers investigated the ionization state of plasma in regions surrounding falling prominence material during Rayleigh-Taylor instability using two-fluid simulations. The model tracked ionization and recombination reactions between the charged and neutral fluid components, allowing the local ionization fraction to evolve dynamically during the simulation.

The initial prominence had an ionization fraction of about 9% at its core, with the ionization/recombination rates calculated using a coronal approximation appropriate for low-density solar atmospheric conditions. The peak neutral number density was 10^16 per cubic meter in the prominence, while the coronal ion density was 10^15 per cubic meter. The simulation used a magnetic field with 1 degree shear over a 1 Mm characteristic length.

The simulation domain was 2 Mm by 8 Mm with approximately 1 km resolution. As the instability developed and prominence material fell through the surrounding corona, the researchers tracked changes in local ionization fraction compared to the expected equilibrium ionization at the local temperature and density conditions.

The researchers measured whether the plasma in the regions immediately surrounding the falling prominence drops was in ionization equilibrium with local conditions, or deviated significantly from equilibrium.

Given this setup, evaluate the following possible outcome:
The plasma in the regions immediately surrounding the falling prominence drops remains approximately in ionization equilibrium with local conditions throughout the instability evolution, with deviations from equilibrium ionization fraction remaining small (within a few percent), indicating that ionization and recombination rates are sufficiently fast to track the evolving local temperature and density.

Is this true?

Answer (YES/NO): NO